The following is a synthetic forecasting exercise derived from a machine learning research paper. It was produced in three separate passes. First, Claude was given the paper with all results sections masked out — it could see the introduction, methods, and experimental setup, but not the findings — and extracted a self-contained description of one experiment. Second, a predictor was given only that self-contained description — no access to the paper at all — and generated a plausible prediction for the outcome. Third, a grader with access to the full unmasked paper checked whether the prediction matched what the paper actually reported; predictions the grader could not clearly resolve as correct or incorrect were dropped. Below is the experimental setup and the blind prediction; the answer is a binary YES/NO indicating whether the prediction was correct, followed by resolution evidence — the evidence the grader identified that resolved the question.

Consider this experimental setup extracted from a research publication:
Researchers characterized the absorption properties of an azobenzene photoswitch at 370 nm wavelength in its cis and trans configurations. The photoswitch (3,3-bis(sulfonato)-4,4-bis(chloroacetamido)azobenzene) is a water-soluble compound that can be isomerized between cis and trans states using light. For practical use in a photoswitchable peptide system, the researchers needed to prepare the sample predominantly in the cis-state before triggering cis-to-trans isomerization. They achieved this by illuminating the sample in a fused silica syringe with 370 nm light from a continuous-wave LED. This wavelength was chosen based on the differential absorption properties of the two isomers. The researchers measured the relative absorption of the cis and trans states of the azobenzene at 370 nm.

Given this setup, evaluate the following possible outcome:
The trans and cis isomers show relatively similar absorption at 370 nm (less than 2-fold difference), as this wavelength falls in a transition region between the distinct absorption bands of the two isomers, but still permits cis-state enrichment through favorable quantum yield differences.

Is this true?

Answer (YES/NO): NO